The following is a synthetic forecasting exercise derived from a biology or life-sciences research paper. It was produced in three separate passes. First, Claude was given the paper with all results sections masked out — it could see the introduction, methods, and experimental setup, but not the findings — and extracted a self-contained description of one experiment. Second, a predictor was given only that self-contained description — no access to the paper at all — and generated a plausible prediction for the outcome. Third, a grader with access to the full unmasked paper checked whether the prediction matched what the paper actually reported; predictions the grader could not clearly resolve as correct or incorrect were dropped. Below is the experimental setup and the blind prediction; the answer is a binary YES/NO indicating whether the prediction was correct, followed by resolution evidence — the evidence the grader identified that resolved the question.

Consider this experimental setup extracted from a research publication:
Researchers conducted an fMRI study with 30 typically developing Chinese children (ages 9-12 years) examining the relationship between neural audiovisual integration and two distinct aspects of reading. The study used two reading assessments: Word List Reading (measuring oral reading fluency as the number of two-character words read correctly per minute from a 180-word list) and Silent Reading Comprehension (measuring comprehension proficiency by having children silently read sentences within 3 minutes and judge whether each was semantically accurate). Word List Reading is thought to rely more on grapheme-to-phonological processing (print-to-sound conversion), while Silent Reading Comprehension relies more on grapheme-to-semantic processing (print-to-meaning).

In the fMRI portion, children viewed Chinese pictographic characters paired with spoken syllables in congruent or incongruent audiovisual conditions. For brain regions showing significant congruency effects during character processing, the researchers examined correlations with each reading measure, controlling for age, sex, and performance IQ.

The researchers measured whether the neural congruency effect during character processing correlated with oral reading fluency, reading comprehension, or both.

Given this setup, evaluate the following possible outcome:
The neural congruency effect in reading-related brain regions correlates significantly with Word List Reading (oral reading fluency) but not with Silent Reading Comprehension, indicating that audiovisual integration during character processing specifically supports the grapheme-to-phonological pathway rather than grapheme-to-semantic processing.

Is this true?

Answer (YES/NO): NO